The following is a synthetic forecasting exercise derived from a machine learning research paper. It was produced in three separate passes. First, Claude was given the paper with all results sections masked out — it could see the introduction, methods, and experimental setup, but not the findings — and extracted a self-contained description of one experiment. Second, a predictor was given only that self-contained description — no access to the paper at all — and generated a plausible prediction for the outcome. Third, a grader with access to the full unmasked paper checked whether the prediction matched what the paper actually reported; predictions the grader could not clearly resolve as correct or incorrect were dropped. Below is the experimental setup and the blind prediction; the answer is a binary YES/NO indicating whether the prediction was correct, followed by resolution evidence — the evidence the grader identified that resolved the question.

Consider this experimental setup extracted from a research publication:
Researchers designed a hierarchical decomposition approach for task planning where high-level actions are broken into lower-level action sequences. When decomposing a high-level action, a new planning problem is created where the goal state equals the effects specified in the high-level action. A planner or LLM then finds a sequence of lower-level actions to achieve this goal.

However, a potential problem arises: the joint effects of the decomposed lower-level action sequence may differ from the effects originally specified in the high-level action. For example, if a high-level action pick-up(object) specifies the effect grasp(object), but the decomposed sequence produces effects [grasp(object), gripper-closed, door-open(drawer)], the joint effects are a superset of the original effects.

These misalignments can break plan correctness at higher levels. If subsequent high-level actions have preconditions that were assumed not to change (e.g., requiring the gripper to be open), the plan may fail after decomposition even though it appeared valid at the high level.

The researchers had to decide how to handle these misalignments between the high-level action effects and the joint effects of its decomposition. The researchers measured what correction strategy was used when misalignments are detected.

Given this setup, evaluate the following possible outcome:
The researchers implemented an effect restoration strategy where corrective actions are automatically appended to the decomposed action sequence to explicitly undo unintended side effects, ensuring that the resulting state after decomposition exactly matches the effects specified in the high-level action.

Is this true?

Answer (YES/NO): NO